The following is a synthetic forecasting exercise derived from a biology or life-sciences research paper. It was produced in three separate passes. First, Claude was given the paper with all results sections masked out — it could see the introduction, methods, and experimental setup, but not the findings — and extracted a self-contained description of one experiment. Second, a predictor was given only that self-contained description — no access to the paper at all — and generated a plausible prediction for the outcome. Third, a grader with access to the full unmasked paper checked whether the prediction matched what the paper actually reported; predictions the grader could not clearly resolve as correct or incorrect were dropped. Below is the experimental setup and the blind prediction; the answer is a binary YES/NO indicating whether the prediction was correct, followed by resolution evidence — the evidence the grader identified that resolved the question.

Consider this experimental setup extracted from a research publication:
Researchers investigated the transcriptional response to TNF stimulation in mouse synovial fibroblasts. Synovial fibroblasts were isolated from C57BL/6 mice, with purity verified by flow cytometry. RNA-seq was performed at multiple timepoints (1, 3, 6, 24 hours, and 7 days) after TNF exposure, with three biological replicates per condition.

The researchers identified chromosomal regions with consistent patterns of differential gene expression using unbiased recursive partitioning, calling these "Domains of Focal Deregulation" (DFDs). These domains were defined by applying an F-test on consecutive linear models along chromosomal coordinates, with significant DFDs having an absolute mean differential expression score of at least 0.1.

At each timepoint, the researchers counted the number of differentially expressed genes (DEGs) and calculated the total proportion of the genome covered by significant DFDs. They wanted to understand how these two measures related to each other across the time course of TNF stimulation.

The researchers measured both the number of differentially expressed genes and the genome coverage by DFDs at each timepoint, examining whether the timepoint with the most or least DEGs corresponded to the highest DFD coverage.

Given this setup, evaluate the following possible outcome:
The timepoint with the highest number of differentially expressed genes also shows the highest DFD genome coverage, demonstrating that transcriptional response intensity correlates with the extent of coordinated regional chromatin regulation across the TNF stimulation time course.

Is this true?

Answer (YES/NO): NO